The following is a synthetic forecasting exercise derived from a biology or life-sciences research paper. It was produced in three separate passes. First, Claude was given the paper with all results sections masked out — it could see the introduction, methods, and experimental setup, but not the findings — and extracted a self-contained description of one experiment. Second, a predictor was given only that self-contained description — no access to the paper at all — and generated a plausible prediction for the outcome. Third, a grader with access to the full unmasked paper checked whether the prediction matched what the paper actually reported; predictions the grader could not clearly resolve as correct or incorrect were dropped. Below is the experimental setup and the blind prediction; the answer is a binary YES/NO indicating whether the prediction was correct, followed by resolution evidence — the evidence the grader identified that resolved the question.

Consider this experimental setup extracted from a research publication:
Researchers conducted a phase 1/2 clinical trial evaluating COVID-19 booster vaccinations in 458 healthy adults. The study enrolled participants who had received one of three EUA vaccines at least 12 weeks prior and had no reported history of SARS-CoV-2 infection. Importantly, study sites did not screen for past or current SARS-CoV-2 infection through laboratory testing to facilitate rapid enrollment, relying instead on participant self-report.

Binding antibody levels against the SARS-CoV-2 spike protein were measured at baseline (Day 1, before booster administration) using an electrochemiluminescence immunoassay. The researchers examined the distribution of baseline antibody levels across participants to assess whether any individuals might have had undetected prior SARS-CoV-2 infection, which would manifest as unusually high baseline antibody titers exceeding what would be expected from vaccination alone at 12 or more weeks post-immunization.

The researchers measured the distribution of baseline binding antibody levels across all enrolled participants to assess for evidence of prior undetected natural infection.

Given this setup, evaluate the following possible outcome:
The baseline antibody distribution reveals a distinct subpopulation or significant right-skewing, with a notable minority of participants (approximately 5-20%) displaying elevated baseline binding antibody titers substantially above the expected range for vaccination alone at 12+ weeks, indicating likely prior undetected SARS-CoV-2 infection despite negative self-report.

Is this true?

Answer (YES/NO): NO